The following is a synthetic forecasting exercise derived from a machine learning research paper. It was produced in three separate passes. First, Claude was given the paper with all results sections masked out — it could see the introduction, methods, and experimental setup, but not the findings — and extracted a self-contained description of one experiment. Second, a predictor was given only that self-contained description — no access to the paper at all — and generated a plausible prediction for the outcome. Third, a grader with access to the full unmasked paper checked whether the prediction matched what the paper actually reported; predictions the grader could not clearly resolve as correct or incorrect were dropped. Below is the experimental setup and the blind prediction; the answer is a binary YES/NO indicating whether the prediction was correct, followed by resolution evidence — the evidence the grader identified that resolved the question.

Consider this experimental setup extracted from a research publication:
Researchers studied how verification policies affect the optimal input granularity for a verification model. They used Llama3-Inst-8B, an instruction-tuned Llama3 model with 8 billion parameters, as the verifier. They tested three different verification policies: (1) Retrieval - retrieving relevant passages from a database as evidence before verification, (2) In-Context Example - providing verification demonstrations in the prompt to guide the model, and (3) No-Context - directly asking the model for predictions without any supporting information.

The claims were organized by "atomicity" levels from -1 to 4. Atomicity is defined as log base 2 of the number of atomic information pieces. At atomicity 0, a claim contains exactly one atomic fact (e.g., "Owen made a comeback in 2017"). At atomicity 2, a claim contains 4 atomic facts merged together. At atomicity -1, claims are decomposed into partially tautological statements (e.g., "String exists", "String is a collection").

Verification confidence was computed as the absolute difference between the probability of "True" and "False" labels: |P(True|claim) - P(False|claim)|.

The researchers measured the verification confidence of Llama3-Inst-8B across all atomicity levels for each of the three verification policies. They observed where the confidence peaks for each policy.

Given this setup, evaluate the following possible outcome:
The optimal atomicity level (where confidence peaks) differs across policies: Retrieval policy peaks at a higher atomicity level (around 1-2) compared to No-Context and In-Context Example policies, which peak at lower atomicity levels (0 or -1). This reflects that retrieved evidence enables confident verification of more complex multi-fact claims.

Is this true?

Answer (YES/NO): NO